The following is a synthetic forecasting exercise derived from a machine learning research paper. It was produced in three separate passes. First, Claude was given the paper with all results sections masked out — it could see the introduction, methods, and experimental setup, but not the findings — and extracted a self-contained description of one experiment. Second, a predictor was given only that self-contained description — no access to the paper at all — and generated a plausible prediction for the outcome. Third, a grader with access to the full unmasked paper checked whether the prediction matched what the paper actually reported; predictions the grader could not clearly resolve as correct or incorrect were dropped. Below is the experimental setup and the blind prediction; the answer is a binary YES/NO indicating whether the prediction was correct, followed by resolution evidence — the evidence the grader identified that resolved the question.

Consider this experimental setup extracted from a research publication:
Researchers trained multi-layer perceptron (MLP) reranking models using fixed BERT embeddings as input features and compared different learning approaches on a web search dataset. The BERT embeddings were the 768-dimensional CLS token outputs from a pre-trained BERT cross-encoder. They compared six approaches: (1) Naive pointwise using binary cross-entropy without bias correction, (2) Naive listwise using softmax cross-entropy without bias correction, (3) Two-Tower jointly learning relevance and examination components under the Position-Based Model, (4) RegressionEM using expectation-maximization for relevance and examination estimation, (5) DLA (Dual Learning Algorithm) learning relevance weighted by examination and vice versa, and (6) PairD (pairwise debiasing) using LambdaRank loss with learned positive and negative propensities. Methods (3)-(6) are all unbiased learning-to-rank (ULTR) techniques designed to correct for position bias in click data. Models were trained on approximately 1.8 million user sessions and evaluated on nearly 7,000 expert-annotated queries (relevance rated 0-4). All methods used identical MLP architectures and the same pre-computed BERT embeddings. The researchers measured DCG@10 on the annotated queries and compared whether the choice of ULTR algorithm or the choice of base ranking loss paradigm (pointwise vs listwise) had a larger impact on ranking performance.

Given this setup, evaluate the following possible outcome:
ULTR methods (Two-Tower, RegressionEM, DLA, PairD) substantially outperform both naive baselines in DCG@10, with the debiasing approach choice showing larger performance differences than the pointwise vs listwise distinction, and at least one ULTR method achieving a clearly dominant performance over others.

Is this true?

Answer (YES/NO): NO